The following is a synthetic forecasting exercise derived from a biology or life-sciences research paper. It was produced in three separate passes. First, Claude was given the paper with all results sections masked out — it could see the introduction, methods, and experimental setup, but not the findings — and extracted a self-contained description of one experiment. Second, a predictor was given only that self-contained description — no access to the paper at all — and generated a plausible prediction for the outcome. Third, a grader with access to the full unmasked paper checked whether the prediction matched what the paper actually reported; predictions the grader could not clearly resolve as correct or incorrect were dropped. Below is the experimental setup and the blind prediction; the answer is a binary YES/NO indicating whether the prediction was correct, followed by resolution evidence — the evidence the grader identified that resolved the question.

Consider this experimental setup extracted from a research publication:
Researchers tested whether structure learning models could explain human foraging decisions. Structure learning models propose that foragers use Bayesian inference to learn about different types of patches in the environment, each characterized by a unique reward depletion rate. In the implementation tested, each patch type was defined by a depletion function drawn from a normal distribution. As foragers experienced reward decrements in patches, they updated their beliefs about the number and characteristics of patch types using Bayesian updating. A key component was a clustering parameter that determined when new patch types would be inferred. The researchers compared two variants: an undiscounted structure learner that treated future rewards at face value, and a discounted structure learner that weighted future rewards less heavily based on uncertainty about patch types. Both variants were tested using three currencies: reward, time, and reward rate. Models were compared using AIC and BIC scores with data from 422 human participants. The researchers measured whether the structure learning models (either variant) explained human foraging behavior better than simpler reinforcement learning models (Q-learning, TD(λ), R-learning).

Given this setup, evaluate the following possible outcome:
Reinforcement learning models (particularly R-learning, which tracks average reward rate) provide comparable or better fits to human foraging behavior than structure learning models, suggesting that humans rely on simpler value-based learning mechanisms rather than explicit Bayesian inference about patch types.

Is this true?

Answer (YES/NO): NO